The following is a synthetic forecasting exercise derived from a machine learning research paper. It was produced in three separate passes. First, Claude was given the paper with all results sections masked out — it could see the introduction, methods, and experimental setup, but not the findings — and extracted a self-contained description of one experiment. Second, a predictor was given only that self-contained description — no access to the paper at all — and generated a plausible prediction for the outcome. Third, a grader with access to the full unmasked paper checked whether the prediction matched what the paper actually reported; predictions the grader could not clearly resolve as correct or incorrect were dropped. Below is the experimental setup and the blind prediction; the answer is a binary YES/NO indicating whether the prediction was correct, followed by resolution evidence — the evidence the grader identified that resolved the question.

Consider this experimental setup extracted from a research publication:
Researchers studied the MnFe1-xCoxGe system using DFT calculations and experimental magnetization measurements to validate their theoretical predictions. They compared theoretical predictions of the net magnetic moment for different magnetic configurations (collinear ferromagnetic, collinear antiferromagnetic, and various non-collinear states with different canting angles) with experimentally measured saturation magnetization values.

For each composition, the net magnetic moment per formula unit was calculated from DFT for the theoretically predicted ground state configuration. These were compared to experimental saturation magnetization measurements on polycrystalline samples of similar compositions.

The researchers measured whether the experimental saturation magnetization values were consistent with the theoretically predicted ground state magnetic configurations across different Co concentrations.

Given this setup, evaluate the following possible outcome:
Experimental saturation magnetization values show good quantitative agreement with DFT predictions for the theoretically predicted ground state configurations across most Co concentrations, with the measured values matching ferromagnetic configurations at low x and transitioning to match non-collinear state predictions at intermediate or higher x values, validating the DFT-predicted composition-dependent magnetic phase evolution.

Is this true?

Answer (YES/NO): NO